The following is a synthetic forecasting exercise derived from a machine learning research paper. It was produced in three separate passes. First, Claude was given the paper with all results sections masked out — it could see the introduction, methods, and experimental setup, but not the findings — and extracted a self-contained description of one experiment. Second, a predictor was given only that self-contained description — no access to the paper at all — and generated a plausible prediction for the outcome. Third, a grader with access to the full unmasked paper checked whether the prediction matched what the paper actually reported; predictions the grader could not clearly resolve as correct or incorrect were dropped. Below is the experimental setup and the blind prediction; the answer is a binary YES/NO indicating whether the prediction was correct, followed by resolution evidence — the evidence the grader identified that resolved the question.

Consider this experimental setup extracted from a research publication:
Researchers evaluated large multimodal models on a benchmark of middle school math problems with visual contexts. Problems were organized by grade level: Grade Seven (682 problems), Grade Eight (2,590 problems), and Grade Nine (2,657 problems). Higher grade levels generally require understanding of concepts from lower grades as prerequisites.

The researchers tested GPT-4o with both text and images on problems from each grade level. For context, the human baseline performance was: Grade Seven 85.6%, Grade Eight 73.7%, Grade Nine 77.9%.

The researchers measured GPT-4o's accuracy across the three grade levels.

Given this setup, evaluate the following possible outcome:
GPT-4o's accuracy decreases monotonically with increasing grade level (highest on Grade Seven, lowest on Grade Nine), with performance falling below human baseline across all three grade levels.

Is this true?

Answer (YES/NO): NO